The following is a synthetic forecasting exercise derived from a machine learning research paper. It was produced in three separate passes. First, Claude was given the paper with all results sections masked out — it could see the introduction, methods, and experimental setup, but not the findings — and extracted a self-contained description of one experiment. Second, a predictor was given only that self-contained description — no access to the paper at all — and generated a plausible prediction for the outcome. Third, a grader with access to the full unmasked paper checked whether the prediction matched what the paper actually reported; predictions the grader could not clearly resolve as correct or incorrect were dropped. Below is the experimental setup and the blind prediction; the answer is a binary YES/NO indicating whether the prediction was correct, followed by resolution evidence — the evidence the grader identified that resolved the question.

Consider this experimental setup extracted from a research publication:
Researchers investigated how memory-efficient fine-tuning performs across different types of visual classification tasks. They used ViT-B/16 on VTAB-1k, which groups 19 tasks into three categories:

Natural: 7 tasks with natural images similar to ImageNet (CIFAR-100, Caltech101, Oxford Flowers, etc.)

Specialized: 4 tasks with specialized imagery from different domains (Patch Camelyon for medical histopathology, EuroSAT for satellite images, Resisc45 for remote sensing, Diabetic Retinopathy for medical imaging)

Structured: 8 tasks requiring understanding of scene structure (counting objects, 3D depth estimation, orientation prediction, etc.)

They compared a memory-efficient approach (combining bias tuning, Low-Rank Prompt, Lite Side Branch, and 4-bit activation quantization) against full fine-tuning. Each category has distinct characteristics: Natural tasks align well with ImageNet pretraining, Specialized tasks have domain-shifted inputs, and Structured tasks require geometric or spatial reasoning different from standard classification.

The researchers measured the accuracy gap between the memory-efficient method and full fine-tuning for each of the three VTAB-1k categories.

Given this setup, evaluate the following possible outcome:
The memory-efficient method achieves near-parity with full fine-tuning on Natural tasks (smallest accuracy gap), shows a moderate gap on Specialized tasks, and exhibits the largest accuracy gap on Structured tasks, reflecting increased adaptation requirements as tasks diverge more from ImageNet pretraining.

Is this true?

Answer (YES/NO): NO